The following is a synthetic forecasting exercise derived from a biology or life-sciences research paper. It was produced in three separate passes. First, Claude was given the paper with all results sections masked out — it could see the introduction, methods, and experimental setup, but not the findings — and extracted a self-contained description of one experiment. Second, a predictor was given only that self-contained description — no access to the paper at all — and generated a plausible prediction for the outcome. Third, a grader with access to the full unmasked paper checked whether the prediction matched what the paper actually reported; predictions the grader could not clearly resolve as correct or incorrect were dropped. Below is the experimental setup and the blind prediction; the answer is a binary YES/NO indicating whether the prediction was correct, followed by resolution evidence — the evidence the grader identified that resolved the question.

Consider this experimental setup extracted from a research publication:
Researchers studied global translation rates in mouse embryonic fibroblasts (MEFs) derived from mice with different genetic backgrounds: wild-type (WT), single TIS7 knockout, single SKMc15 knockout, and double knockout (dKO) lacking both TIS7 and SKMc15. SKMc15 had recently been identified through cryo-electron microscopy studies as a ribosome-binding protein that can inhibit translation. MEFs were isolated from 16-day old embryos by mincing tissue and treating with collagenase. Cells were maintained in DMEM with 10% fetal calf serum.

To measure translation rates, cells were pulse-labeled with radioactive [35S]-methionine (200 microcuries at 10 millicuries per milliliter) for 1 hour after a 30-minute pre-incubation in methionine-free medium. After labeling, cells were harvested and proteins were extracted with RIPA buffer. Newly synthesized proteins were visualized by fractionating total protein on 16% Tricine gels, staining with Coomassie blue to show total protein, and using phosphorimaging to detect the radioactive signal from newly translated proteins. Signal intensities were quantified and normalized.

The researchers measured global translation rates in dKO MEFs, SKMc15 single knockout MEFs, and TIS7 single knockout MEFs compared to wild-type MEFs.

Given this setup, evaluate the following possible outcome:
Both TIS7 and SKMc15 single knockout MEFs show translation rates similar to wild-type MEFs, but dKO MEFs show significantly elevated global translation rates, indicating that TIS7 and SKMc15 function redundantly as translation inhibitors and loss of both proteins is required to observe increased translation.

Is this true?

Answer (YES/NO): NO